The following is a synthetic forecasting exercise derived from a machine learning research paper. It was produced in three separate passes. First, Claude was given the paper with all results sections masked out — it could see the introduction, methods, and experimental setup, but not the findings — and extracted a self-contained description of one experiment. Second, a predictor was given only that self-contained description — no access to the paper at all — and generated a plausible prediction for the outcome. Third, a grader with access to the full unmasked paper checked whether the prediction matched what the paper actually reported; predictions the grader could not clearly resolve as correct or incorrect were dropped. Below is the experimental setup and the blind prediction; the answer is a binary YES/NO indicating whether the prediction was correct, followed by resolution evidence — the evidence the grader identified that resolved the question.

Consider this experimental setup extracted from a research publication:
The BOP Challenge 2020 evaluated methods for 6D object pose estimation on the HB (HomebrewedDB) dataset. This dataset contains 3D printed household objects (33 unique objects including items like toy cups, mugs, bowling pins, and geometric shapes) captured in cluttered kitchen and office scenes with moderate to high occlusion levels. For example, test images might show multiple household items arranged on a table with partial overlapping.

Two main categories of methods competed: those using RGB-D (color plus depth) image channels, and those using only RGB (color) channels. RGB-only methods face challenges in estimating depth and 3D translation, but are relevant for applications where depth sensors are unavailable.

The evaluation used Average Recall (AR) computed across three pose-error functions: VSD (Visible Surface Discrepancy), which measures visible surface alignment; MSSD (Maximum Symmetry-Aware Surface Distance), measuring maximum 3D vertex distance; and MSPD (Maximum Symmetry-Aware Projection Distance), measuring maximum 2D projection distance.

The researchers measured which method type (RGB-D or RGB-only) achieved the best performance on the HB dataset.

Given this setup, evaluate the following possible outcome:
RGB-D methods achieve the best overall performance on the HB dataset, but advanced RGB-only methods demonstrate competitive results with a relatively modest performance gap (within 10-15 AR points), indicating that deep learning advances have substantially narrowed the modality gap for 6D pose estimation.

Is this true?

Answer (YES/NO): NO